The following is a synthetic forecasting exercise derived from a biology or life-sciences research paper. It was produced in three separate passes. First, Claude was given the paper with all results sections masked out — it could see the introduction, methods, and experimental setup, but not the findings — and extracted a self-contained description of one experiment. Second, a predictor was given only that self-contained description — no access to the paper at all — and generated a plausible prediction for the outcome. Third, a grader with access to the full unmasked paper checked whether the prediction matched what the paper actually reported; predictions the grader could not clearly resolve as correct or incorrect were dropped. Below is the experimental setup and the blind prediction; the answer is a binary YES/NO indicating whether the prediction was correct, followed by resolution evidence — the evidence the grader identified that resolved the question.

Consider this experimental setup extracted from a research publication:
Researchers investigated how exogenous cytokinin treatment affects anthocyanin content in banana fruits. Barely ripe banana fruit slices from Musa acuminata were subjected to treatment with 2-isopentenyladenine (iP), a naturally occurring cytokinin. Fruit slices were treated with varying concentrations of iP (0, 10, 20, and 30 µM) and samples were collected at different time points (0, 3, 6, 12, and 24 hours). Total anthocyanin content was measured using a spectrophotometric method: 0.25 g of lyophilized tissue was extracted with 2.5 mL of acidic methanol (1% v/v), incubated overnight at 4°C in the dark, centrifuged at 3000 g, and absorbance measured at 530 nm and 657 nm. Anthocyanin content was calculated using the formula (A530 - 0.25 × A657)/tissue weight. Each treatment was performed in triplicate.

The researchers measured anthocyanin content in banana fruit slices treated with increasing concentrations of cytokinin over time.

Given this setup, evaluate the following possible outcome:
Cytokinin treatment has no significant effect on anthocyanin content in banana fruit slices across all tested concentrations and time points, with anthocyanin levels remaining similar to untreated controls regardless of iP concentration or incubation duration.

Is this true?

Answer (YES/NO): NO